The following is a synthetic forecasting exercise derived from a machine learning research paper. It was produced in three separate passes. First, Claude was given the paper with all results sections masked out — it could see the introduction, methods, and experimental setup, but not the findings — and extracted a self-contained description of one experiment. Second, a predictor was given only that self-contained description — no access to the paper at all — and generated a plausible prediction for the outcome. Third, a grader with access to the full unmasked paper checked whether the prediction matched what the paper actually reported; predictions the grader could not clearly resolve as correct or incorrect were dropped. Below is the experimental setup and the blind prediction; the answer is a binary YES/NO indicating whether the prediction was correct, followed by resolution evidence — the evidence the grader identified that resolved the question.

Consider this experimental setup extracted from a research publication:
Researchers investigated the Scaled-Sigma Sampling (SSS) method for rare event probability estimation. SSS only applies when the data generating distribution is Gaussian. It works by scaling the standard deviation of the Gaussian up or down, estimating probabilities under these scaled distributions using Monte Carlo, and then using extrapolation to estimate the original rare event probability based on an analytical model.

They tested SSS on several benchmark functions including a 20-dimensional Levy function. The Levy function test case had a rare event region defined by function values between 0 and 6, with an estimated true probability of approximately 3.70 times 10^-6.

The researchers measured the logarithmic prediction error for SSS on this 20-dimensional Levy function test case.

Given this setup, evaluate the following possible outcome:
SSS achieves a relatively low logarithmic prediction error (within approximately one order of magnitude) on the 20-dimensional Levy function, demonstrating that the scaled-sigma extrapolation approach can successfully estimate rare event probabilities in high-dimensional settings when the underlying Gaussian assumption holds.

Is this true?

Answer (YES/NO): NO